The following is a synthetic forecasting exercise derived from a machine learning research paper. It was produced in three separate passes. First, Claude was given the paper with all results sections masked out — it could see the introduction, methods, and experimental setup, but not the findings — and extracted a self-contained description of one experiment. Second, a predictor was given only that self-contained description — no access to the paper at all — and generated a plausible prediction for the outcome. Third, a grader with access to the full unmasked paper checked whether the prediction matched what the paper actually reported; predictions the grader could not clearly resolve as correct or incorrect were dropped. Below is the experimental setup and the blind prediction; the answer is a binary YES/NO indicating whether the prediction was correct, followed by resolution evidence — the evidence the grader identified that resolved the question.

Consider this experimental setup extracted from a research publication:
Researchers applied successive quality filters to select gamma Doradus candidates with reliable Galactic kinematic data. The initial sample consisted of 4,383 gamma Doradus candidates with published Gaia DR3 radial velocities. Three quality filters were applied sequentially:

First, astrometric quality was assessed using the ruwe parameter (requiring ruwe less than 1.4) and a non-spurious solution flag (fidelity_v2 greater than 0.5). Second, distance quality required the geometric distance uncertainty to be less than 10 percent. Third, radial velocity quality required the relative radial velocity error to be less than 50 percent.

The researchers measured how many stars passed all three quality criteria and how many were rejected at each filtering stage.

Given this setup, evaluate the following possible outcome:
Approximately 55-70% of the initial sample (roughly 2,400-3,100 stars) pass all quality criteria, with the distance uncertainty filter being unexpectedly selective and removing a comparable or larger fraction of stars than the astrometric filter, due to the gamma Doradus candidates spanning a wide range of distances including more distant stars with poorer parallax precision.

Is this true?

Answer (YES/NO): NO